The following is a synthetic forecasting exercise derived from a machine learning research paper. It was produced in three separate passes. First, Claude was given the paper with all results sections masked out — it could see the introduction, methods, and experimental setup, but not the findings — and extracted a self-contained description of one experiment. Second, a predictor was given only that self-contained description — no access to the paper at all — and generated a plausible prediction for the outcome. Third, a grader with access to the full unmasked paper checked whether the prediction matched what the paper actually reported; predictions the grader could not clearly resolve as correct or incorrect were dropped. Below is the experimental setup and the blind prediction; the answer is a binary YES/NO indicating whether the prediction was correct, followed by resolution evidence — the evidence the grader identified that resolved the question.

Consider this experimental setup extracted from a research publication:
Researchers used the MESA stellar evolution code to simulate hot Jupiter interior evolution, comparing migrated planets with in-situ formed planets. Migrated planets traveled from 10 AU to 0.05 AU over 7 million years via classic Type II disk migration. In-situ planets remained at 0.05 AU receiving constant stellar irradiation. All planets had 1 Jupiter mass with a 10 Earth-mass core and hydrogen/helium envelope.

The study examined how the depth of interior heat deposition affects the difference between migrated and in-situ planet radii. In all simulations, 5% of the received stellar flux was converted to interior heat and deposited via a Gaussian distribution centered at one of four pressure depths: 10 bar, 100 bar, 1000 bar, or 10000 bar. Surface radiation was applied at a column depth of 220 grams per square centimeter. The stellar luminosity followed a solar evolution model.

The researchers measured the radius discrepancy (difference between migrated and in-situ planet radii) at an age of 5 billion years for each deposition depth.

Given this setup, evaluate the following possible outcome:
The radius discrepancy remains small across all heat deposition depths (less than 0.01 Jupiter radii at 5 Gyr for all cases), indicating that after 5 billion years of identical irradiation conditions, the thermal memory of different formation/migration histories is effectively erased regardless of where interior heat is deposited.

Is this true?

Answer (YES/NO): NO